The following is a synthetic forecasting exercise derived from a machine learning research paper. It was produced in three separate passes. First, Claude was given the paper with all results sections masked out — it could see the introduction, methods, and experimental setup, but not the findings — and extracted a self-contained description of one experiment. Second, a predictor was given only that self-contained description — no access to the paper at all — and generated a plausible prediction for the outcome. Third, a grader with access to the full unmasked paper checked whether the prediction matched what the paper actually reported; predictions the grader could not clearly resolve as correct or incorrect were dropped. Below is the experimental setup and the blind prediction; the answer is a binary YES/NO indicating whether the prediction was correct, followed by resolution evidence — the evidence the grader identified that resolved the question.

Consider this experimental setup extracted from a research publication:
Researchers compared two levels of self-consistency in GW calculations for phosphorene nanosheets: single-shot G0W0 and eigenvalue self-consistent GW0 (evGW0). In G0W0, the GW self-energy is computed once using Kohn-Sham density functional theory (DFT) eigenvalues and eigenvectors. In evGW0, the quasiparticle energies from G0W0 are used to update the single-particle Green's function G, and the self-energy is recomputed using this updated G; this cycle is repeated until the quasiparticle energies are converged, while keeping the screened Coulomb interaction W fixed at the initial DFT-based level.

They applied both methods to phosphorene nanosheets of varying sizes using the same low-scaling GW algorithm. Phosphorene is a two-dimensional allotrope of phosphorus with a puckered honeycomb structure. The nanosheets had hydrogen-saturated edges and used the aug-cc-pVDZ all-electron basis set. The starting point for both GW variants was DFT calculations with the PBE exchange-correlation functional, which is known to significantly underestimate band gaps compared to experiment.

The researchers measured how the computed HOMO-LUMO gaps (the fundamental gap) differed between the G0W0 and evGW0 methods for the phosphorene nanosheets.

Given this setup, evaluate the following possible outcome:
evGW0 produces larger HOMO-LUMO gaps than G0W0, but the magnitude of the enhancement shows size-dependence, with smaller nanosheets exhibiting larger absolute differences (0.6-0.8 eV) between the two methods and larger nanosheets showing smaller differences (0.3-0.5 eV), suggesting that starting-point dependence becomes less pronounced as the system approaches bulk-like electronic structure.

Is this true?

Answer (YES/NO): NO